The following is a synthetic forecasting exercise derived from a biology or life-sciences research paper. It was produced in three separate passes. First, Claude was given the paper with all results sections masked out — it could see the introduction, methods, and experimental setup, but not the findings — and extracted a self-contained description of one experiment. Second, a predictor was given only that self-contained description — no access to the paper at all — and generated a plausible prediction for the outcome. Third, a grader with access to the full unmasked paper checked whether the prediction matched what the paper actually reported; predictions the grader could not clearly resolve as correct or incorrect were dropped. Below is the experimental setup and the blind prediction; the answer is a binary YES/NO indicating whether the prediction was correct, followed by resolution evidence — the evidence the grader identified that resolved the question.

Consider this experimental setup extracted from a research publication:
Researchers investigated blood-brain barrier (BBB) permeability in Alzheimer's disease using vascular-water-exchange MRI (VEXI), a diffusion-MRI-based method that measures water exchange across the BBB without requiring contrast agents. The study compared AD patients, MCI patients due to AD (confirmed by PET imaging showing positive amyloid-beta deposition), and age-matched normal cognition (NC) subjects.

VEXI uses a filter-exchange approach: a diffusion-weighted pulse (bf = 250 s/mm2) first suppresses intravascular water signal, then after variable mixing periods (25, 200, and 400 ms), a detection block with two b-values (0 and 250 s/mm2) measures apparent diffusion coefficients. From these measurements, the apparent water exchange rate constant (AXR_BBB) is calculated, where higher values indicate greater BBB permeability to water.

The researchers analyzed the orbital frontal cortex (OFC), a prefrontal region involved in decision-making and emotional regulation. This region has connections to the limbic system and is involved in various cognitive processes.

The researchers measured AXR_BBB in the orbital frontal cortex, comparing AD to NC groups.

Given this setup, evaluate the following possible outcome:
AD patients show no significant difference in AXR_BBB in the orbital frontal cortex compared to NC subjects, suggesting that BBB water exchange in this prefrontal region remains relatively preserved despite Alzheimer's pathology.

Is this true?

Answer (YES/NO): NO